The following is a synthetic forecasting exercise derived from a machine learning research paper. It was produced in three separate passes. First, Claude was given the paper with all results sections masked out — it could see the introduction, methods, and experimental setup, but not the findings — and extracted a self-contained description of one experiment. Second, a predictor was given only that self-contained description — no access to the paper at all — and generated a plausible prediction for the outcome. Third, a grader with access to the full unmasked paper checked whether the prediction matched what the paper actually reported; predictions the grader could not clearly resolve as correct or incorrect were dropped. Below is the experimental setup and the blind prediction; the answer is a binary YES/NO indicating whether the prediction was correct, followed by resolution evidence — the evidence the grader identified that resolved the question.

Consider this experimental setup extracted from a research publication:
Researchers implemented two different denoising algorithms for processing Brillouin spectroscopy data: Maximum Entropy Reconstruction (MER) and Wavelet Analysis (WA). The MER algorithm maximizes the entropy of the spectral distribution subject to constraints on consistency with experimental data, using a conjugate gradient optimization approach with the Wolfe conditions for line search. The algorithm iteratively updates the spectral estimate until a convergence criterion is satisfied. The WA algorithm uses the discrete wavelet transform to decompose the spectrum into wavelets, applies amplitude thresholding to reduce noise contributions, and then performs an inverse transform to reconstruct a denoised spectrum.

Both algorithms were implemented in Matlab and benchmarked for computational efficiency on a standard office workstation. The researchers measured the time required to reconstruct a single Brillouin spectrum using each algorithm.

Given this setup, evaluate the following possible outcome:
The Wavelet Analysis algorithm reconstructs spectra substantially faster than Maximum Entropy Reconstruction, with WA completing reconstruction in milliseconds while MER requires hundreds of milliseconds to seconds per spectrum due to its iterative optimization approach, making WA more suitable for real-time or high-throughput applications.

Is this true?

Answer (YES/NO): YES